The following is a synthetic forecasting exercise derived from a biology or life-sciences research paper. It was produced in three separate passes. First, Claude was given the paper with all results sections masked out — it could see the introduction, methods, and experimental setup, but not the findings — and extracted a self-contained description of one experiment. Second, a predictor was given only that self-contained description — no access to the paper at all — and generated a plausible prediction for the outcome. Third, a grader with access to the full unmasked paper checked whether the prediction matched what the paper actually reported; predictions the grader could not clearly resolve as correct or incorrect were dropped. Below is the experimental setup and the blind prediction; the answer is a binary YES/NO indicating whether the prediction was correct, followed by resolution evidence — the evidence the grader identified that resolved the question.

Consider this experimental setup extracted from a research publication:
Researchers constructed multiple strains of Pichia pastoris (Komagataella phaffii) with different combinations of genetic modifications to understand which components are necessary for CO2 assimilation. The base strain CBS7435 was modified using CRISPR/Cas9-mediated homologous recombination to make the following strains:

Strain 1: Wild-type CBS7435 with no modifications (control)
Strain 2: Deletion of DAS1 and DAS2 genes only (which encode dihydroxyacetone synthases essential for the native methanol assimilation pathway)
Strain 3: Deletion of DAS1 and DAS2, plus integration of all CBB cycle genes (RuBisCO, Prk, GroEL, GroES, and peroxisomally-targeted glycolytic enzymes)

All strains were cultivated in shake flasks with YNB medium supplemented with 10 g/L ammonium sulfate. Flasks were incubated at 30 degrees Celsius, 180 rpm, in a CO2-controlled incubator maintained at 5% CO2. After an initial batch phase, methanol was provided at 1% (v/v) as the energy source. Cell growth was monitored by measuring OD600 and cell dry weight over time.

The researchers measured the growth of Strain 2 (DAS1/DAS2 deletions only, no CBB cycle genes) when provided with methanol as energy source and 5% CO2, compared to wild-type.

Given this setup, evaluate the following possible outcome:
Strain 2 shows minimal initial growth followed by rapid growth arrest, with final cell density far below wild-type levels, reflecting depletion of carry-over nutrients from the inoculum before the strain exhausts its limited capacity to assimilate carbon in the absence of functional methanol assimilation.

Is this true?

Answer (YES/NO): NO